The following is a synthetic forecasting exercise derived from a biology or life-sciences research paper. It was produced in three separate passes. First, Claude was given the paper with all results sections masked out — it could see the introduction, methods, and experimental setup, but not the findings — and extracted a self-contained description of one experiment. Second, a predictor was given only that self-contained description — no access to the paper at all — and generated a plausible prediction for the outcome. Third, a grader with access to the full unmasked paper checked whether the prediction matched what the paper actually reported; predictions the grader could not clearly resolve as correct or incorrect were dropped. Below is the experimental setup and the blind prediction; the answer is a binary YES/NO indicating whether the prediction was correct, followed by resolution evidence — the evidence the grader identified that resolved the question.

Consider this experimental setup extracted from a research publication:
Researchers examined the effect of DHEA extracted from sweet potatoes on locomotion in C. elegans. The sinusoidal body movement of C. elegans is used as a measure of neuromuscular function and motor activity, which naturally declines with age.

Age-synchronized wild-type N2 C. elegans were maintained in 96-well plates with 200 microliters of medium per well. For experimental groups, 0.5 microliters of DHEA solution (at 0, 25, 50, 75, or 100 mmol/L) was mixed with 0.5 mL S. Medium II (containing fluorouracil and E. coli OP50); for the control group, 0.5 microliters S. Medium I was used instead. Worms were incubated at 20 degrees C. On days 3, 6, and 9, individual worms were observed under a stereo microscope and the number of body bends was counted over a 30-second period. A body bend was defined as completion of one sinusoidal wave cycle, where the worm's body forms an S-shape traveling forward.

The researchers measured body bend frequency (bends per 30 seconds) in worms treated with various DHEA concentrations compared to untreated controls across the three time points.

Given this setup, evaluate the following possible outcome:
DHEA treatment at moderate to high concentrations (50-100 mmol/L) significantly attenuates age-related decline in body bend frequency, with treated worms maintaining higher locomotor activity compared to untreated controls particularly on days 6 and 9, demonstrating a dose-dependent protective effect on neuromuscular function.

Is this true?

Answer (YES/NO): NO